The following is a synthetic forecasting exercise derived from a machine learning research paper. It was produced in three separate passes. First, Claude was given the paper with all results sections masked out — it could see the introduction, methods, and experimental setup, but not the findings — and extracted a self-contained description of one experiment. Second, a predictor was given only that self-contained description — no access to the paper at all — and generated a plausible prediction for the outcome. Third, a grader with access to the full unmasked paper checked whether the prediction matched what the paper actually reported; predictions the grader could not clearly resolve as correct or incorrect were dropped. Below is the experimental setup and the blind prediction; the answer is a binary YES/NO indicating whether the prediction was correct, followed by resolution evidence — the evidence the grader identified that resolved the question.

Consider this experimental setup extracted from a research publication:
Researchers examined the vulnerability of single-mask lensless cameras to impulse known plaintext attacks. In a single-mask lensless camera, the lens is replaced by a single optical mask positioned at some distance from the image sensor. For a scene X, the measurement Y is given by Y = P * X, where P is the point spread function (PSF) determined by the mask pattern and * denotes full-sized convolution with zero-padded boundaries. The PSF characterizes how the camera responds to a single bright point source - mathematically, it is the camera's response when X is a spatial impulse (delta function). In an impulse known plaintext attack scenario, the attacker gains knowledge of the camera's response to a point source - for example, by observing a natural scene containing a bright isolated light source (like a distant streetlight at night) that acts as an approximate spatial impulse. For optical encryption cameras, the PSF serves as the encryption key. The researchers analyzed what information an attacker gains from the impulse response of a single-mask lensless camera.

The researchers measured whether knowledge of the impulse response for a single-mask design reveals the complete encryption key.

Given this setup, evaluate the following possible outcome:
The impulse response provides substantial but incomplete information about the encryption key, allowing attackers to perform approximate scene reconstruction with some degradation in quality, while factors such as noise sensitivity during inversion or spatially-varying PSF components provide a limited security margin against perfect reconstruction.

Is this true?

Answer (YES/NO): NO